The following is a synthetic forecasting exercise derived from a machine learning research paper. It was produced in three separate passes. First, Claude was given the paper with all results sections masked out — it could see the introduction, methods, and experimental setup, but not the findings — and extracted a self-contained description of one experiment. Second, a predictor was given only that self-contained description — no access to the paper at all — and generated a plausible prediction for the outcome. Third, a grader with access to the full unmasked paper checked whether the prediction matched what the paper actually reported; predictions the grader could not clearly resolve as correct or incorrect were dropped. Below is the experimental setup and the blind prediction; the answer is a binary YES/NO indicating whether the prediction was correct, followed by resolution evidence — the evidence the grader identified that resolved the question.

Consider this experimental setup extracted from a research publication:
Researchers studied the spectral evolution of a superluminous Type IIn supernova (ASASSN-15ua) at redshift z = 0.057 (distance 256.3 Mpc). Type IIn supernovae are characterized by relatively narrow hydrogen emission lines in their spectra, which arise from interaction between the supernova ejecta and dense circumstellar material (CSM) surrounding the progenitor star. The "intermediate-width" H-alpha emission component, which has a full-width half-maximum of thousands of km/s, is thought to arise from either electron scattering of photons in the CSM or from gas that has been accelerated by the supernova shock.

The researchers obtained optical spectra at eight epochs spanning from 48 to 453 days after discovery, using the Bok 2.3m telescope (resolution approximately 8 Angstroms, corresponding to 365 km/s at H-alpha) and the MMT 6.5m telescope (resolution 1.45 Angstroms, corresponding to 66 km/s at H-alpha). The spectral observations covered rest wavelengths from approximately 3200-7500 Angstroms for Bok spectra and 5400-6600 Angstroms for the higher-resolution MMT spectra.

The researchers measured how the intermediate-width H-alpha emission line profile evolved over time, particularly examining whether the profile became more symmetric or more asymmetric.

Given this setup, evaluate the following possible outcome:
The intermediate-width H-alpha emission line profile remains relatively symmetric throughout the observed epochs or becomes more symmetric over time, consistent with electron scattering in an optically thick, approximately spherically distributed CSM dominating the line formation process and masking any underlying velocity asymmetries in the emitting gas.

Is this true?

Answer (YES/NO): NO